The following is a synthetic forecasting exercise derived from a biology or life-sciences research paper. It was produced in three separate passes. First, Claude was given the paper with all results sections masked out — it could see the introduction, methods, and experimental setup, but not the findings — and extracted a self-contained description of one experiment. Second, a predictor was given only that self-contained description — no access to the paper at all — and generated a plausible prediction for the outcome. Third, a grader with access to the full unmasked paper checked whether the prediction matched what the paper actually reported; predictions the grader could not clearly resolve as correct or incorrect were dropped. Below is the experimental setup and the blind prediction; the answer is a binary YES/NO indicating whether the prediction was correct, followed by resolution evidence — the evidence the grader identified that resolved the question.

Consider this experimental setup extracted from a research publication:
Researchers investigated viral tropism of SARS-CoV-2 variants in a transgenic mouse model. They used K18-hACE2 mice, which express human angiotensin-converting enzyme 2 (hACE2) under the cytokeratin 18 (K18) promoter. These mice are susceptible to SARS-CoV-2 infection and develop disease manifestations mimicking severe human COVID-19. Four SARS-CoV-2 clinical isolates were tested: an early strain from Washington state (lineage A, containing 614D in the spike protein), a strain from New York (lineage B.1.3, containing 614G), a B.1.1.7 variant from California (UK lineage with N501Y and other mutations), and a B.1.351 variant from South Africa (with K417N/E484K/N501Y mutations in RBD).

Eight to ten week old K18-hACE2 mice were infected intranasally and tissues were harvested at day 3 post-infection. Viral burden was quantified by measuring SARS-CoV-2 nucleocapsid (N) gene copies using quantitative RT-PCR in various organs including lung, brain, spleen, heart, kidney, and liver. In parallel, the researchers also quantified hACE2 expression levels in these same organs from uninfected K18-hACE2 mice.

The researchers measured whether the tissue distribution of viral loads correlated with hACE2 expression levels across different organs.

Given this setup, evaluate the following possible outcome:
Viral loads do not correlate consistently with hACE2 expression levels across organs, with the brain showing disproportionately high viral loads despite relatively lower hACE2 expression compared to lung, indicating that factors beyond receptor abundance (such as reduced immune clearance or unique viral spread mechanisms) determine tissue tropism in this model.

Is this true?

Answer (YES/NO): NO